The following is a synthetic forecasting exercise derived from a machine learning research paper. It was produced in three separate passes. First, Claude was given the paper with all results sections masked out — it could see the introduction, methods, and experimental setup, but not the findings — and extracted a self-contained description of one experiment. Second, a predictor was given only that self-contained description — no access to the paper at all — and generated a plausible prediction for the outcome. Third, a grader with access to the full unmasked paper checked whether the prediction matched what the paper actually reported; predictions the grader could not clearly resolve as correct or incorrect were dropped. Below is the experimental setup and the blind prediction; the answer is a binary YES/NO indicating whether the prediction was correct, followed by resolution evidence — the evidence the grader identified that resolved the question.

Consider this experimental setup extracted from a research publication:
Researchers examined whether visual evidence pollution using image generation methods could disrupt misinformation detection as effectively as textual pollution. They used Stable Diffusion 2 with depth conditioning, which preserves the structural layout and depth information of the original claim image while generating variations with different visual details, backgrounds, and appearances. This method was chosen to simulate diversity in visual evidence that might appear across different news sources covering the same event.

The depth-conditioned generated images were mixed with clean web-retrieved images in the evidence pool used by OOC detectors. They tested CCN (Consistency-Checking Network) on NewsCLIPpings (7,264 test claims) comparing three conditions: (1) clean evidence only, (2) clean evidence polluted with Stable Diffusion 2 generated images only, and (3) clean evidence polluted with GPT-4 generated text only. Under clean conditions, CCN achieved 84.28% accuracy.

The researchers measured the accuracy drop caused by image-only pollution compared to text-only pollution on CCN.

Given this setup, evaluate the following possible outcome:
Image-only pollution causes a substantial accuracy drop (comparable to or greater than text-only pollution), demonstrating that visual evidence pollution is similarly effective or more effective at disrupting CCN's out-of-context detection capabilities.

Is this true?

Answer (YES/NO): NO